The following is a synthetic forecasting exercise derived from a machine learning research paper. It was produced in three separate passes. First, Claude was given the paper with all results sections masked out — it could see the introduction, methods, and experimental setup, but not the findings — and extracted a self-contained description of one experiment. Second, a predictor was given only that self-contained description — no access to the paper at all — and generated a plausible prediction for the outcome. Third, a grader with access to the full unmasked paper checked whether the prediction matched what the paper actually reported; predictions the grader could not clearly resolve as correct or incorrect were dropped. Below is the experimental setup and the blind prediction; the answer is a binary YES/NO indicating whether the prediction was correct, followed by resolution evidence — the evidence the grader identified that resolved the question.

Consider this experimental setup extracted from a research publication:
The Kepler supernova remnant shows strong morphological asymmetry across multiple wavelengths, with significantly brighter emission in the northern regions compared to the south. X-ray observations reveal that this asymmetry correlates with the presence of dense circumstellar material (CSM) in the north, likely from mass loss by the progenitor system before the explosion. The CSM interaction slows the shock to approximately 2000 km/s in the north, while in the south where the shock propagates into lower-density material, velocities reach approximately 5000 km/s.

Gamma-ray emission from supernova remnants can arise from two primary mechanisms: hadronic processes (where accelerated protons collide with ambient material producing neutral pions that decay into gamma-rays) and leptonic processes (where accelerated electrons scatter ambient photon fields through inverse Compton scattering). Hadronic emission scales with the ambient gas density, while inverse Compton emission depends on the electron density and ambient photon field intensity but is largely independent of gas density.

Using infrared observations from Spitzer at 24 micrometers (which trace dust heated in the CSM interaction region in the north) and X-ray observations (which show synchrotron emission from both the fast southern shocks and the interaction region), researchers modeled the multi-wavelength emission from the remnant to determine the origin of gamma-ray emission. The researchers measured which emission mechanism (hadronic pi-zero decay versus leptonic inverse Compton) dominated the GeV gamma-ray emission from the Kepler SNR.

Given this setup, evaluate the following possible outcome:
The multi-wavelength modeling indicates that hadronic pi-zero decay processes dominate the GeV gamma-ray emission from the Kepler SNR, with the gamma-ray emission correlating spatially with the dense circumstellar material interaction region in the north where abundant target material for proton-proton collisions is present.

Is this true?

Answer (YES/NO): YES